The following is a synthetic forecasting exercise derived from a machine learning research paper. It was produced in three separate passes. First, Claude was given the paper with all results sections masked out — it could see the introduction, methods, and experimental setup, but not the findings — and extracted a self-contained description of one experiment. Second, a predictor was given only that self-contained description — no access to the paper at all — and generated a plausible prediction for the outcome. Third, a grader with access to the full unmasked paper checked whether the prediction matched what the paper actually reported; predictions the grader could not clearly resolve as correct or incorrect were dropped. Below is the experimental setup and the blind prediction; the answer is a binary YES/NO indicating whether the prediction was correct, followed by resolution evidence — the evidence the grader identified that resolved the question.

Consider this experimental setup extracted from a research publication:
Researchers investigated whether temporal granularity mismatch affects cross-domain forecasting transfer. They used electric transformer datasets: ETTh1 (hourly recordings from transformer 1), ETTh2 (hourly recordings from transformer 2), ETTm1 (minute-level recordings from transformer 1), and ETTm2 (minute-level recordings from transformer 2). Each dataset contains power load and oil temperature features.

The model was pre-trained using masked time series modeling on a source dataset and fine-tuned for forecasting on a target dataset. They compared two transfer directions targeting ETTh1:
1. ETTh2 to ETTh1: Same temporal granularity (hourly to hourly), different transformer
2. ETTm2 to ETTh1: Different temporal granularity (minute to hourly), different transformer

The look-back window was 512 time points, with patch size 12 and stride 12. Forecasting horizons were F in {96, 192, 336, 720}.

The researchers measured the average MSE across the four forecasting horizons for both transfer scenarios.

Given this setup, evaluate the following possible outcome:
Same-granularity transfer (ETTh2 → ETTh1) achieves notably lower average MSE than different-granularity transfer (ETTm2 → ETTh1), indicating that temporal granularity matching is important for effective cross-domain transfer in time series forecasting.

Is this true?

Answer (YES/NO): NO